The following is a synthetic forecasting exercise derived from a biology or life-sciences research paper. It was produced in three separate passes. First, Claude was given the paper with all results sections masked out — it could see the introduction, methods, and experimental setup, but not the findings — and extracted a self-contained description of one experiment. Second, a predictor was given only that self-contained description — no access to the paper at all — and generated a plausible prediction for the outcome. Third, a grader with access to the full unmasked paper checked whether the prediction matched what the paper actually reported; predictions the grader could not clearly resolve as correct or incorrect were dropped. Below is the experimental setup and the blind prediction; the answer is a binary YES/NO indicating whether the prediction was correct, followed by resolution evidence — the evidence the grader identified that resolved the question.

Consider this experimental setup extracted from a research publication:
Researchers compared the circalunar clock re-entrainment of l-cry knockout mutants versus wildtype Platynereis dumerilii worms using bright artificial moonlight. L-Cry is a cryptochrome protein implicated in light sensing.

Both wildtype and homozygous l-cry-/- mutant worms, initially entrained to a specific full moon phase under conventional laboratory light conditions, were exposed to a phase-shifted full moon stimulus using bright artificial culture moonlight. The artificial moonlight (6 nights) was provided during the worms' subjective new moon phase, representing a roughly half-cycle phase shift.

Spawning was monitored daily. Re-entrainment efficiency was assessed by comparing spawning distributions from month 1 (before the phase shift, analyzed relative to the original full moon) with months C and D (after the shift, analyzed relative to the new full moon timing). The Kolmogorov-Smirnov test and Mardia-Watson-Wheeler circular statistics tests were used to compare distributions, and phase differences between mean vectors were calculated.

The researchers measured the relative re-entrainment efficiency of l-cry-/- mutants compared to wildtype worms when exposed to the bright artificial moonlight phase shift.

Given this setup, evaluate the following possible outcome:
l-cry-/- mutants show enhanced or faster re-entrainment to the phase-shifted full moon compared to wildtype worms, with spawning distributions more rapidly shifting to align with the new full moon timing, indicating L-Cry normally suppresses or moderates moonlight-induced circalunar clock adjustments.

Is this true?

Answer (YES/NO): YES